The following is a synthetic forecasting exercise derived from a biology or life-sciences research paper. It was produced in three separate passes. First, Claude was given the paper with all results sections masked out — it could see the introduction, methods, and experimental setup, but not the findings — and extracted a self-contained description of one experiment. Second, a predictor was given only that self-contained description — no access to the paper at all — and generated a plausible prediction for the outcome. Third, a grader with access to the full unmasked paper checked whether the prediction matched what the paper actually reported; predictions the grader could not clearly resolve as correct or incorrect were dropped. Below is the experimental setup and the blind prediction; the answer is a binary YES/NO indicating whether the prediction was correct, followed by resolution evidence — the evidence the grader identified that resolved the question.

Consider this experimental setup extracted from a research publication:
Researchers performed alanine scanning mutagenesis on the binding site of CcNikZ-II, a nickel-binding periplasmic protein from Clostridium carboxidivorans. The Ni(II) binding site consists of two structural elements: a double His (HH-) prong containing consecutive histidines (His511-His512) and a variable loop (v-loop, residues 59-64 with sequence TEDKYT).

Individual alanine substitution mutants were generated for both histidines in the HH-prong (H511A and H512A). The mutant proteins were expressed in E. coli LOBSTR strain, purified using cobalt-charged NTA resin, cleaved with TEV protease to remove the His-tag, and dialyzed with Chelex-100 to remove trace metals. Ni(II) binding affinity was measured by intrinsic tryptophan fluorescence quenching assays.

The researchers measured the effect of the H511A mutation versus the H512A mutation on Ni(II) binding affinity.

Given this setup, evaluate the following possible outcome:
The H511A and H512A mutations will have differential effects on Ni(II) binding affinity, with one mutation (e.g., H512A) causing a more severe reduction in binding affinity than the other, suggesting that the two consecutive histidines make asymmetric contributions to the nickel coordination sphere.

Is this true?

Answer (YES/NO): YES